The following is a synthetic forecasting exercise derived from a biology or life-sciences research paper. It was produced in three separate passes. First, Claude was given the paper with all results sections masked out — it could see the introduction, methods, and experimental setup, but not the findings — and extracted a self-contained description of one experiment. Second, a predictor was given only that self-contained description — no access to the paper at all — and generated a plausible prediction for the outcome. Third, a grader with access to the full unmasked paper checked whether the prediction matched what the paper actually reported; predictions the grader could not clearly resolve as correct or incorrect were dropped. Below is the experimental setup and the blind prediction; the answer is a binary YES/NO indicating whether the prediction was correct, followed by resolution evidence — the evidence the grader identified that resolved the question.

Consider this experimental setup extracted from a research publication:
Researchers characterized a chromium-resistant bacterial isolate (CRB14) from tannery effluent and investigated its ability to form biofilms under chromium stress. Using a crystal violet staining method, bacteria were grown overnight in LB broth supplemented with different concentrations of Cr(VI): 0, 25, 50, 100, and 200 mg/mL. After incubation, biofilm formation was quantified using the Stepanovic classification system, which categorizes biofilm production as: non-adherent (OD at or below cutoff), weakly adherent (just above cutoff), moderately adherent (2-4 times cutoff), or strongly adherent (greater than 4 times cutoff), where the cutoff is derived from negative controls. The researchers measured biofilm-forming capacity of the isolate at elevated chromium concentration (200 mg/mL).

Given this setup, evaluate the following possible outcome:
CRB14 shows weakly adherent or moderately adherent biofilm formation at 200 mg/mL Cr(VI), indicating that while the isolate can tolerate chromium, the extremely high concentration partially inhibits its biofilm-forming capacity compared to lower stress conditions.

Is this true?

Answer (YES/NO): YES